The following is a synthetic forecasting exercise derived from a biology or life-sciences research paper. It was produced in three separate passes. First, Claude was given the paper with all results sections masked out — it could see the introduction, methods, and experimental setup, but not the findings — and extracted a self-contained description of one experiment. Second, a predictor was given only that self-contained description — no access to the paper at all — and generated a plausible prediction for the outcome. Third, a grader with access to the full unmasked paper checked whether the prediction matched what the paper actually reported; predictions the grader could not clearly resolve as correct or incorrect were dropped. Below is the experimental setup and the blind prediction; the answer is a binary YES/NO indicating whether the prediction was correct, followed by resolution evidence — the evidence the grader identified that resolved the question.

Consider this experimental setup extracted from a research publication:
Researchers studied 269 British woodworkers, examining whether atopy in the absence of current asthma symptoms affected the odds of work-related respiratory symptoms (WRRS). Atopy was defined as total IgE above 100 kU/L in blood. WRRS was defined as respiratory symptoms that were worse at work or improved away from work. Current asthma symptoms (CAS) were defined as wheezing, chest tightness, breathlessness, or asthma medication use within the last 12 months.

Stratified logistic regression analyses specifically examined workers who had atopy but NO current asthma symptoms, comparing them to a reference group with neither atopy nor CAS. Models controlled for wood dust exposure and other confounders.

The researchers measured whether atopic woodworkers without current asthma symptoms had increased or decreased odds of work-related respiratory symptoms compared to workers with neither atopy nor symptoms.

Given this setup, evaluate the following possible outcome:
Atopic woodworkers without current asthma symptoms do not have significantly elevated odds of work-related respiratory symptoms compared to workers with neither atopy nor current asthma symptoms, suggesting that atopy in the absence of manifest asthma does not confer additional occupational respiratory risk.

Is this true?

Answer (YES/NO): YES